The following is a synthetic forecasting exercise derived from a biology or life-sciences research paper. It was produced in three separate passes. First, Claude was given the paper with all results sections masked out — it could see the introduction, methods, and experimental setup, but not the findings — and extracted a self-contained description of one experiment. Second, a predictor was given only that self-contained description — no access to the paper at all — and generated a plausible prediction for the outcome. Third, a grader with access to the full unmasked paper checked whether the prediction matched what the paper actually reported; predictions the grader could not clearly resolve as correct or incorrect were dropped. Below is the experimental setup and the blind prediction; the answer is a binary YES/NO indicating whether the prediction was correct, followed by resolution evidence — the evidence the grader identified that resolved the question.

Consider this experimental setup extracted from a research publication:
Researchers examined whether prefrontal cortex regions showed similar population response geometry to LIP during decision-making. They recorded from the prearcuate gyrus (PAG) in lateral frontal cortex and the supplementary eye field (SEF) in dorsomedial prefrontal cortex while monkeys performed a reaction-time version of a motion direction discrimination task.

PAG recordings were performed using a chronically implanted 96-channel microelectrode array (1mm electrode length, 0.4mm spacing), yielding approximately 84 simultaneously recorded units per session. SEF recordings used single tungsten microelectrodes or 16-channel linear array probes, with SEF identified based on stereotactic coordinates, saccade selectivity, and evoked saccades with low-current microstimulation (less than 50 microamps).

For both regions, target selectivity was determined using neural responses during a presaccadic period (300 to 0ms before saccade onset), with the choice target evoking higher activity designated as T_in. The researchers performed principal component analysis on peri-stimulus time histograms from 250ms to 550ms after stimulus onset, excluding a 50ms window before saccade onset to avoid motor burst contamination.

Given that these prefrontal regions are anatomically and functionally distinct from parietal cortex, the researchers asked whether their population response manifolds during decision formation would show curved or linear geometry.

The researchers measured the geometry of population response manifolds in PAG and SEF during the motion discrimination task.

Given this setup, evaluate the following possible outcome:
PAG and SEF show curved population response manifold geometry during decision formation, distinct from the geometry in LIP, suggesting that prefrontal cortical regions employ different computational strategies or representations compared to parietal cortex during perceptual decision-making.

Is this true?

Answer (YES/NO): NO